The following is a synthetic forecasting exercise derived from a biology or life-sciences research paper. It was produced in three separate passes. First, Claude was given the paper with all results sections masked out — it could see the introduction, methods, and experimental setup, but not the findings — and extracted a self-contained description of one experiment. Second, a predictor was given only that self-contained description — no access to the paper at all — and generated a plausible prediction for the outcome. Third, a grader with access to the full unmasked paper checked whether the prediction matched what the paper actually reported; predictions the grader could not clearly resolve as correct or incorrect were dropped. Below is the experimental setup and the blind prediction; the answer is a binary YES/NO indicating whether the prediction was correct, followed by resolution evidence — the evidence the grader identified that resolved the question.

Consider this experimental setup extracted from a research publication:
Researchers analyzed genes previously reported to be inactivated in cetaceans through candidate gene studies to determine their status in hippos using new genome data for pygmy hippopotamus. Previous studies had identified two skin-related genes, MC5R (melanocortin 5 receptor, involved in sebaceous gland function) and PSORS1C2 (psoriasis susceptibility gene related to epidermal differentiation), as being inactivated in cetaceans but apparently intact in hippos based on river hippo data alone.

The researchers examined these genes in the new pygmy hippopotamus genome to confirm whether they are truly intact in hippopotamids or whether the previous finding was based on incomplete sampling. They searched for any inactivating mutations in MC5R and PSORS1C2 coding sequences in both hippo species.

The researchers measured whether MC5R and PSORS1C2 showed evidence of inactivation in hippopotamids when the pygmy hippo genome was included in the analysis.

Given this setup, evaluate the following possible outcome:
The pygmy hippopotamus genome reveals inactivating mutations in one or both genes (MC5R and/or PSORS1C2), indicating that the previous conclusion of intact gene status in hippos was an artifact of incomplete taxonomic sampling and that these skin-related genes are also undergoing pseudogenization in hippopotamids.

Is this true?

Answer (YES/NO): NO